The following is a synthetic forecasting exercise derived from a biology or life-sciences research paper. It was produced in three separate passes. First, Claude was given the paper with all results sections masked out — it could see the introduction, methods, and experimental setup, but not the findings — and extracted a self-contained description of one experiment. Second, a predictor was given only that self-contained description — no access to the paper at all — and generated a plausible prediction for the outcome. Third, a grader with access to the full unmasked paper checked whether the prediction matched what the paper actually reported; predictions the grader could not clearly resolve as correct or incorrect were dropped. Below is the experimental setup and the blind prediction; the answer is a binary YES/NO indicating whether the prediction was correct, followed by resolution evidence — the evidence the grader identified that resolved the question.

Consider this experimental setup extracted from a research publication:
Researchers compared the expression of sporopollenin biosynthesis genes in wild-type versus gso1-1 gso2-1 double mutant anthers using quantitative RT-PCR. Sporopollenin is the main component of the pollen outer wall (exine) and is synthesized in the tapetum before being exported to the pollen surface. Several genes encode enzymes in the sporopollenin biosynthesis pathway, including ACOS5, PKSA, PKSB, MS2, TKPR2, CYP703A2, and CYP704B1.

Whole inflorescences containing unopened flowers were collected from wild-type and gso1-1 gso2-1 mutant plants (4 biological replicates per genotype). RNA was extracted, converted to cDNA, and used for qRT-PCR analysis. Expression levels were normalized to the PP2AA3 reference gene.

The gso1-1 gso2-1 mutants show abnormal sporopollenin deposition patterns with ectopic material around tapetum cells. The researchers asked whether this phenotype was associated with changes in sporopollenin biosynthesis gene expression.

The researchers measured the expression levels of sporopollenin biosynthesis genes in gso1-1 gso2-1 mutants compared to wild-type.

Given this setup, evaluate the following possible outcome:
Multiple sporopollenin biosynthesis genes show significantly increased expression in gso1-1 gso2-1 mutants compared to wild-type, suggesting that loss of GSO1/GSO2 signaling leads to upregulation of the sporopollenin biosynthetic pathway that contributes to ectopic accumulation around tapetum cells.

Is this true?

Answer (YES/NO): NO